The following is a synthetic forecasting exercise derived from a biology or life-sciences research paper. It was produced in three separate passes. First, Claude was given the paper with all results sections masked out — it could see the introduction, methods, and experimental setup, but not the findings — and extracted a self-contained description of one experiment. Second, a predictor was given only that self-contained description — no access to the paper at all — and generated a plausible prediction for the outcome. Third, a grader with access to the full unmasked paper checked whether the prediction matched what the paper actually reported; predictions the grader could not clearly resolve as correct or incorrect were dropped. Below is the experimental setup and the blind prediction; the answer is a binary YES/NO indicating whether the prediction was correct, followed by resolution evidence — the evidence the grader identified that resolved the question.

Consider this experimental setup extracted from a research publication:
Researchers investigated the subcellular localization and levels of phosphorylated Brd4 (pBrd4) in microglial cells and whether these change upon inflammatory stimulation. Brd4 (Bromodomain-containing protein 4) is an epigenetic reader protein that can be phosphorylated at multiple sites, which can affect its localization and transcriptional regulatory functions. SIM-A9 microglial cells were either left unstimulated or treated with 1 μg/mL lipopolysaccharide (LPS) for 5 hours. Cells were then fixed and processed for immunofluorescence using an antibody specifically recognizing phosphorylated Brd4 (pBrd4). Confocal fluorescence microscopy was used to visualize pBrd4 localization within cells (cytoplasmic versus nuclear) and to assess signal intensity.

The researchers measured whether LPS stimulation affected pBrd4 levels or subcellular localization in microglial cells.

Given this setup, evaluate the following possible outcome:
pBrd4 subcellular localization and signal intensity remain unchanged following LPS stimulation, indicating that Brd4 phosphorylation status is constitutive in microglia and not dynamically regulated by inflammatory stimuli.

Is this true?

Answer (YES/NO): NO